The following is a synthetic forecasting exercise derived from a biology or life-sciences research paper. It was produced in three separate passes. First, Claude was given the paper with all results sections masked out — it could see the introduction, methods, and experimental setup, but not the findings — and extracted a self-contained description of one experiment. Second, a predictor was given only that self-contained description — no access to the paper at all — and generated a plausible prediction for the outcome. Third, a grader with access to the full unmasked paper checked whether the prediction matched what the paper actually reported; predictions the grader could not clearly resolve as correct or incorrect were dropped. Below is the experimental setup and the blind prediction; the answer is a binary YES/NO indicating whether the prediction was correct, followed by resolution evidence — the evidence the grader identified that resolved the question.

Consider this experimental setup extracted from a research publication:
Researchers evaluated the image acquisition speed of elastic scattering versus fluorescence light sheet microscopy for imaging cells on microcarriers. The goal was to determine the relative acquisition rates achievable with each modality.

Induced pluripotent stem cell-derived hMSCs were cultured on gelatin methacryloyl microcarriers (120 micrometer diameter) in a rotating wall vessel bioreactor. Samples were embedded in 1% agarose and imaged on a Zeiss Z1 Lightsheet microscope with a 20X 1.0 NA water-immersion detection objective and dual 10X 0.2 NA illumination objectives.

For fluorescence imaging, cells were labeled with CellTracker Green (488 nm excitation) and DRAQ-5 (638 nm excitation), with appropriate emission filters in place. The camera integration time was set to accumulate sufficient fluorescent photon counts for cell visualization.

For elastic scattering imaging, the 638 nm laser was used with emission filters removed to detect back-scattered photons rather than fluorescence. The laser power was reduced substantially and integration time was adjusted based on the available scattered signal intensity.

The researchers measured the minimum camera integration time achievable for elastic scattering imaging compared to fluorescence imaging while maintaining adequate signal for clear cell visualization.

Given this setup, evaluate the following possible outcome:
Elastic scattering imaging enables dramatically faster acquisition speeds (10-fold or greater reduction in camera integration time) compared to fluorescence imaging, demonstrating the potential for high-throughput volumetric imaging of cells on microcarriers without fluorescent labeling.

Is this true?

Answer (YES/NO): NO